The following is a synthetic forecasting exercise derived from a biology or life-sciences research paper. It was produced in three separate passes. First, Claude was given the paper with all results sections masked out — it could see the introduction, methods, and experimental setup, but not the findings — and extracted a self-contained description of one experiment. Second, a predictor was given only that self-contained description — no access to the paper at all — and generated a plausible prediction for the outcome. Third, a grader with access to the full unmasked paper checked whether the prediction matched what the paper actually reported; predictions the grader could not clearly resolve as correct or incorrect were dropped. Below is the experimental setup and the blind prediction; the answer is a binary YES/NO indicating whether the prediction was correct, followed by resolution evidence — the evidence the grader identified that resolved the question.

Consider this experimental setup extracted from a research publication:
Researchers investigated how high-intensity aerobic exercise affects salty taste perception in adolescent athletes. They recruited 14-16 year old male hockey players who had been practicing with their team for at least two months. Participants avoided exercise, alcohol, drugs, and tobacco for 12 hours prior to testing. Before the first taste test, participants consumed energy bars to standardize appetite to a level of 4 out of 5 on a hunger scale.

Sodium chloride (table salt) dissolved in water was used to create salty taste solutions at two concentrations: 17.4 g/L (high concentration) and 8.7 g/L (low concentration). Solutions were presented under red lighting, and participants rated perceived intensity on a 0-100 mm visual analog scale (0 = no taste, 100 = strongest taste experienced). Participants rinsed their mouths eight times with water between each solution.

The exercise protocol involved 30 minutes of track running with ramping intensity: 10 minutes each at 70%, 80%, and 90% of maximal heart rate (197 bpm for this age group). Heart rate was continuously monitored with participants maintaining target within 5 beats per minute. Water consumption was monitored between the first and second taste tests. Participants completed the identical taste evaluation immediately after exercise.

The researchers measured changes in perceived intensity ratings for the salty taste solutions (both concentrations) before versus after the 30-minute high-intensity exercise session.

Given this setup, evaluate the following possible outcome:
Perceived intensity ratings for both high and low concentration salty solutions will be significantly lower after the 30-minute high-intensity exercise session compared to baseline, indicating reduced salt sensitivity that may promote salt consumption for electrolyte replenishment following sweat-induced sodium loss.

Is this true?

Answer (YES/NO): NO